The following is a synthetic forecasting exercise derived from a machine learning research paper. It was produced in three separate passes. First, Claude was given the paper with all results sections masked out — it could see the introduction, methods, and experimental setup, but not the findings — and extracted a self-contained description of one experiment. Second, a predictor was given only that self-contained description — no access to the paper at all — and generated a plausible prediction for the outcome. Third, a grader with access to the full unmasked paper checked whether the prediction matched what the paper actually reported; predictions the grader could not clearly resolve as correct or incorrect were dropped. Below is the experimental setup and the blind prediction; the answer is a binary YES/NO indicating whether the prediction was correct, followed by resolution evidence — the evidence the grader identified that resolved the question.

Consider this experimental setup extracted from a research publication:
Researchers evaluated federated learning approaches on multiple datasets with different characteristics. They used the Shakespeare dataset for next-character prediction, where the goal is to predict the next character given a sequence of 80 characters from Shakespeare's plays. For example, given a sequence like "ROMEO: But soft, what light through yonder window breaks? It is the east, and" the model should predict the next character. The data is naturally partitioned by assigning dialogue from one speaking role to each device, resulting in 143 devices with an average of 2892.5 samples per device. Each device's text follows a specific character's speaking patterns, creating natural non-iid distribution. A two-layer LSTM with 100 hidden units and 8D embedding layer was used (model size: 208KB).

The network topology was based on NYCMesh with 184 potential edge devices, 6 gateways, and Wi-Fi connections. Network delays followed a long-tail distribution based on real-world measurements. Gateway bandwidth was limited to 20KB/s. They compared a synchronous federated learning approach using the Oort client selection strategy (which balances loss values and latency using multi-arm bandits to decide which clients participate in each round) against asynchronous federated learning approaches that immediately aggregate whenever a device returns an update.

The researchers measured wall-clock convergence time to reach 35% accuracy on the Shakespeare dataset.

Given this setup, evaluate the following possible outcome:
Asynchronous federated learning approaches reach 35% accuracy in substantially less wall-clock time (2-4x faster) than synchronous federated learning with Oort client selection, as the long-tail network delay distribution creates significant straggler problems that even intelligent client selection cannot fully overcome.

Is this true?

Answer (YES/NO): NO